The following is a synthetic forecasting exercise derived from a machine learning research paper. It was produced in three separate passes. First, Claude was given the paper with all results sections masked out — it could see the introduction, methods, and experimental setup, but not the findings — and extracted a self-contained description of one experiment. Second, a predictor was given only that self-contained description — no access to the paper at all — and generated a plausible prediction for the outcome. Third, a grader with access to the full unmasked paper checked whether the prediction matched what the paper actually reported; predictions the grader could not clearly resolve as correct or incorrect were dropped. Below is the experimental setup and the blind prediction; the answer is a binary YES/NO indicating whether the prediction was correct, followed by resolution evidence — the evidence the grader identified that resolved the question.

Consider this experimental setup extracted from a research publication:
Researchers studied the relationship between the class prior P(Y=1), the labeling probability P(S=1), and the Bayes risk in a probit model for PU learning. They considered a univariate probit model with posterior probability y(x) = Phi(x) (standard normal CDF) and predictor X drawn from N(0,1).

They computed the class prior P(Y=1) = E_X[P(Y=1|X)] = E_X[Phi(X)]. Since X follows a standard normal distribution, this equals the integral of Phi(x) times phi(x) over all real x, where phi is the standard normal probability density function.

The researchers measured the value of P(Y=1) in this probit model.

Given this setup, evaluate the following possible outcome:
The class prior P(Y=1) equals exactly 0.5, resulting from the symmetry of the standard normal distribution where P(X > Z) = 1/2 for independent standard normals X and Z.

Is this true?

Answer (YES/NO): YES